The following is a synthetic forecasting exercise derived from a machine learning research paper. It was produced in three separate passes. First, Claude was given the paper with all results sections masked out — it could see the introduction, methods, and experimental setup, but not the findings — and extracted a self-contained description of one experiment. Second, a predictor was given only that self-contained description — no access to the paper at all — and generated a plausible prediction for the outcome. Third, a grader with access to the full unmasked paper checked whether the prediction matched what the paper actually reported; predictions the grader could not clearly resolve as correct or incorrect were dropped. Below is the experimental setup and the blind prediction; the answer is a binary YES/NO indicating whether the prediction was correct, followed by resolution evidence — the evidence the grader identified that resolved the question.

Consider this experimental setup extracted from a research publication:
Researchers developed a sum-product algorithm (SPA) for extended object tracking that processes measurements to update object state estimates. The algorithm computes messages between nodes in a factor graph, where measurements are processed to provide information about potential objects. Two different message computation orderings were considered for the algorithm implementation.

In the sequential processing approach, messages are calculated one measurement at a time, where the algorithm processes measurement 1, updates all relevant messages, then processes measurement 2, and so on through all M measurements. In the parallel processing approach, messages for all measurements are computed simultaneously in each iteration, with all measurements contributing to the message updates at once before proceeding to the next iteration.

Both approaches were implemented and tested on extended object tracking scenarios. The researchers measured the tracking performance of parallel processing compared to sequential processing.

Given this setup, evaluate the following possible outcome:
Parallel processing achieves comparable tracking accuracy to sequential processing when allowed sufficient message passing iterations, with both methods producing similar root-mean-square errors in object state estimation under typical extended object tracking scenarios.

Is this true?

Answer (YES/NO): NO